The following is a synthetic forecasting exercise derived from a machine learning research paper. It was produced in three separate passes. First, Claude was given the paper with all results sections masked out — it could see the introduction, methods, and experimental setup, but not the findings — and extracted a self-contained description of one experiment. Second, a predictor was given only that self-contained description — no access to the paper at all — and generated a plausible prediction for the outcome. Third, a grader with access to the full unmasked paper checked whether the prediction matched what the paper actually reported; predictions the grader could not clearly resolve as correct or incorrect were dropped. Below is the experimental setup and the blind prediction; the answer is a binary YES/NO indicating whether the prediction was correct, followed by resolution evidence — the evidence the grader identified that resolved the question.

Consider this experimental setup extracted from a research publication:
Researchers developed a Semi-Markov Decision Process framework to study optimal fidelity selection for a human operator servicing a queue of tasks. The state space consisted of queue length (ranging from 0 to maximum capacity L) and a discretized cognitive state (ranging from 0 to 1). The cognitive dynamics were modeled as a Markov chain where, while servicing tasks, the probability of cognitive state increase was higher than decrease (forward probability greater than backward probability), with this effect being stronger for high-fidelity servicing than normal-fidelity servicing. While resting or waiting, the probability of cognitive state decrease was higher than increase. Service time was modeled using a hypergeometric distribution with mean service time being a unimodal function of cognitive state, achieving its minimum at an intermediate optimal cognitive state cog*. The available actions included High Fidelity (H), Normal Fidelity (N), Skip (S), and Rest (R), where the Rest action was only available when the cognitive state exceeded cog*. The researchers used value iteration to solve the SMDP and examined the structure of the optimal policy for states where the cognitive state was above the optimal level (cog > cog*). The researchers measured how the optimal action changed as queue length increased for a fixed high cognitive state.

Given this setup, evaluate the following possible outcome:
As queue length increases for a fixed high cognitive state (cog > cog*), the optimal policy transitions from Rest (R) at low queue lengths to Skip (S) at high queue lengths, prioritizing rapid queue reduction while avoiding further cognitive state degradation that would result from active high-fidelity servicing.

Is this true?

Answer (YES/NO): YES